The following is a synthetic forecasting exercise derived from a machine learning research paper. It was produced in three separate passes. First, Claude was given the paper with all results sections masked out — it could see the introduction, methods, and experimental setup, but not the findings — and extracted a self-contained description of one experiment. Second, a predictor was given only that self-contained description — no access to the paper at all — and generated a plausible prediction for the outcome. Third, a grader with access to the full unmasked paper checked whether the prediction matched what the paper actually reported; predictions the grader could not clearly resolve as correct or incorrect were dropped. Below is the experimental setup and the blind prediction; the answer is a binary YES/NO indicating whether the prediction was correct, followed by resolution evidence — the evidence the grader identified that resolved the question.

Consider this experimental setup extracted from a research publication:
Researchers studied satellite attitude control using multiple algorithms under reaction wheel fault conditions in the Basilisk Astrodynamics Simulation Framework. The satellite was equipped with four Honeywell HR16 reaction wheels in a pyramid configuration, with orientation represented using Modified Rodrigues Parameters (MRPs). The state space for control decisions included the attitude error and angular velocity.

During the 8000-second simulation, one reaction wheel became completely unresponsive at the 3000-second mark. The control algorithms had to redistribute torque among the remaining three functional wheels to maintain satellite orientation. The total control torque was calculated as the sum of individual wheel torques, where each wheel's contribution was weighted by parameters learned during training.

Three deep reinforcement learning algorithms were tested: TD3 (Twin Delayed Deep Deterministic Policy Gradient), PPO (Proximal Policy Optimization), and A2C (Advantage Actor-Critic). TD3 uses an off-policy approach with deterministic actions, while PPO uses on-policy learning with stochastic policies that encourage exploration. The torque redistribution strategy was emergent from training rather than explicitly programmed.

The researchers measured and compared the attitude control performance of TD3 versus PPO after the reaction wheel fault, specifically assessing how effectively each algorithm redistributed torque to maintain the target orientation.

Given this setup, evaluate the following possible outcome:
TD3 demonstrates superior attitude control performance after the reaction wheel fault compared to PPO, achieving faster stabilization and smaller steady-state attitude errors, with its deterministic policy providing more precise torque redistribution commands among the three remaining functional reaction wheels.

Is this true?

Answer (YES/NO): YES